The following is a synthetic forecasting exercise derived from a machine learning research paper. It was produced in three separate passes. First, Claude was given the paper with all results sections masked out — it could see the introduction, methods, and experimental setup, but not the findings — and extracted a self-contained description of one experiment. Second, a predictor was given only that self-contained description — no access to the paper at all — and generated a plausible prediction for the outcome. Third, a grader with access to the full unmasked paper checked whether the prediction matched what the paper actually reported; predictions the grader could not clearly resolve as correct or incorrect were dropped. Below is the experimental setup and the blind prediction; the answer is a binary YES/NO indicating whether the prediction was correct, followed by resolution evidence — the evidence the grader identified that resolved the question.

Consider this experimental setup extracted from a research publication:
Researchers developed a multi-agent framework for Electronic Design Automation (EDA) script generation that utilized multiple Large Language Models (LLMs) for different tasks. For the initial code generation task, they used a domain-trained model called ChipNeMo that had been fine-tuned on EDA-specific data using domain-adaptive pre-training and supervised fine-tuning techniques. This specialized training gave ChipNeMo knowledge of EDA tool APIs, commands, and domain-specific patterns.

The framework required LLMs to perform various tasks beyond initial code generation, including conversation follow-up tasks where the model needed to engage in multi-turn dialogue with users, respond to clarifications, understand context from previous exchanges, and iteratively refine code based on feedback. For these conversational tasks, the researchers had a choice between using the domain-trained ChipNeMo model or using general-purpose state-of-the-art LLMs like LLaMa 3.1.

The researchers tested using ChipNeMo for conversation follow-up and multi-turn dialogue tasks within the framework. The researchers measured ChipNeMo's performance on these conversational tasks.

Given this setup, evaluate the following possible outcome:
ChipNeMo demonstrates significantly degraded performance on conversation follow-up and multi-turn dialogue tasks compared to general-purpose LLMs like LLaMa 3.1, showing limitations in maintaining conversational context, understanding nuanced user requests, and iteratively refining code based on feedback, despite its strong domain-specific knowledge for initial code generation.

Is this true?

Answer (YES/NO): YES